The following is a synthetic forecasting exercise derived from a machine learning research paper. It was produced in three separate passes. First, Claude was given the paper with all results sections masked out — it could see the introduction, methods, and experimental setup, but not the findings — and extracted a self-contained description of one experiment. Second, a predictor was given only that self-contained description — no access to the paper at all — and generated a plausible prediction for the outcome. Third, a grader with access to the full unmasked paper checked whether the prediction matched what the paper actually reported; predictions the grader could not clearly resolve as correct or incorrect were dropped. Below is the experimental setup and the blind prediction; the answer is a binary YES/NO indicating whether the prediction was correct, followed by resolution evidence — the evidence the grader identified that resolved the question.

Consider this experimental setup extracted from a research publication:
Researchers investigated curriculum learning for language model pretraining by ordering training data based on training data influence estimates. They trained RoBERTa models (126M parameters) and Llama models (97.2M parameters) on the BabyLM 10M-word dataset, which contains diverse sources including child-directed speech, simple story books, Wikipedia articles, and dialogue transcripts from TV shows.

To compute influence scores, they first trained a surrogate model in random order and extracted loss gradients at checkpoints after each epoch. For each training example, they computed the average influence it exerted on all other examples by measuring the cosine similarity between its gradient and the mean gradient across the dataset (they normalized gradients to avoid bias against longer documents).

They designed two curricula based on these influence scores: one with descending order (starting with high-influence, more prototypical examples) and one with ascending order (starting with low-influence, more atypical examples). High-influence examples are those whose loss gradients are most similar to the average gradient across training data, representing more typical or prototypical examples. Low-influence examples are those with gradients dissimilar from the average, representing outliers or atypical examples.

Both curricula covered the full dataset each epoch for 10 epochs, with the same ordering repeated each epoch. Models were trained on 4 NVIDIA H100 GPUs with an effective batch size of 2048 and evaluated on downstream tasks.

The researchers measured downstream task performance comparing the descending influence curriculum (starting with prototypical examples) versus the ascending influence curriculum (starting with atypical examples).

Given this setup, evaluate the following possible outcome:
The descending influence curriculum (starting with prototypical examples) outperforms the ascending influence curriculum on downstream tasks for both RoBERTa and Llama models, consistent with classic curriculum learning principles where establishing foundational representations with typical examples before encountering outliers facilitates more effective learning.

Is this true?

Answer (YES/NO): NO